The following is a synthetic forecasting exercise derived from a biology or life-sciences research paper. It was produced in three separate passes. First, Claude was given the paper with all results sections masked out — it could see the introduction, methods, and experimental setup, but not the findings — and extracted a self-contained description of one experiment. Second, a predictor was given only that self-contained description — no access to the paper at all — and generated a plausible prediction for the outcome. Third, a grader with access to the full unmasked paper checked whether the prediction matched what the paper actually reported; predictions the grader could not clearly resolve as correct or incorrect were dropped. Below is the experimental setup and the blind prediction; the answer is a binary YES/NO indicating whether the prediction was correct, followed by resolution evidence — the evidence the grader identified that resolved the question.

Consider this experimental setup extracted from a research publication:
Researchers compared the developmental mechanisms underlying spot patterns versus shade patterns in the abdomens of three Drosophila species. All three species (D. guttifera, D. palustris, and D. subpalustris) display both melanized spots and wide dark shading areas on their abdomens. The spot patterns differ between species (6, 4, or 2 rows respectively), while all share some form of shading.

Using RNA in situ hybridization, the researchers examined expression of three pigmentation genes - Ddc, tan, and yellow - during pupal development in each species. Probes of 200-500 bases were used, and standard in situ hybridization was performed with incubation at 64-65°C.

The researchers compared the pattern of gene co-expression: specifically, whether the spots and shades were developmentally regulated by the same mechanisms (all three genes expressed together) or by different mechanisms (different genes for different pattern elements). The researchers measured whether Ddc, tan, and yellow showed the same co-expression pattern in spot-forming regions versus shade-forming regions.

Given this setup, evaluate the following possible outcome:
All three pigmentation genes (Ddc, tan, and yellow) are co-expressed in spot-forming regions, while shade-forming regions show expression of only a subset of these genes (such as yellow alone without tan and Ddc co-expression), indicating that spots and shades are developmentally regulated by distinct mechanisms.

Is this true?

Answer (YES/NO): YES